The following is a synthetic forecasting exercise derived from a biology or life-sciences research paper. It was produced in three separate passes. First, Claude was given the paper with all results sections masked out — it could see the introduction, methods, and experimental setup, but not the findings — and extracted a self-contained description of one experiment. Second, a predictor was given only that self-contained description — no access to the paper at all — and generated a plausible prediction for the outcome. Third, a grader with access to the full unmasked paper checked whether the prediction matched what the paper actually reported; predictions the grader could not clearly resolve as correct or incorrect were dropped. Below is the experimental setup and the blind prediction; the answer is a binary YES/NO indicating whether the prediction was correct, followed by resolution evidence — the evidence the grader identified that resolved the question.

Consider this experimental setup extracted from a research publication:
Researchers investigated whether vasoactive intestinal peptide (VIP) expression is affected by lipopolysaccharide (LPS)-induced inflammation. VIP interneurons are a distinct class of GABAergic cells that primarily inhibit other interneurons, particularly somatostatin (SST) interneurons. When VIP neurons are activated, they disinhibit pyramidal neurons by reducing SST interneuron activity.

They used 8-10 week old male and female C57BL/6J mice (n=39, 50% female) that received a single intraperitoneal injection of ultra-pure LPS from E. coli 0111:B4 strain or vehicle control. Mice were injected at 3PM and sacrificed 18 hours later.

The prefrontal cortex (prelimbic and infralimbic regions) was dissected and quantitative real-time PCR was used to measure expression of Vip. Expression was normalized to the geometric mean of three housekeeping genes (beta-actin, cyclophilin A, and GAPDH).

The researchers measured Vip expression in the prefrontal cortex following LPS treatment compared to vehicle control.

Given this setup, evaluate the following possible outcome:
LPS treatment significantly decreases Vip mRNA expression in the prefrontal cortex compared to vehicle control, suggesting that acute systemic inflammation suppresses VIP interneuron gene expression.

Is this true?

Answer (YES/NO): NO